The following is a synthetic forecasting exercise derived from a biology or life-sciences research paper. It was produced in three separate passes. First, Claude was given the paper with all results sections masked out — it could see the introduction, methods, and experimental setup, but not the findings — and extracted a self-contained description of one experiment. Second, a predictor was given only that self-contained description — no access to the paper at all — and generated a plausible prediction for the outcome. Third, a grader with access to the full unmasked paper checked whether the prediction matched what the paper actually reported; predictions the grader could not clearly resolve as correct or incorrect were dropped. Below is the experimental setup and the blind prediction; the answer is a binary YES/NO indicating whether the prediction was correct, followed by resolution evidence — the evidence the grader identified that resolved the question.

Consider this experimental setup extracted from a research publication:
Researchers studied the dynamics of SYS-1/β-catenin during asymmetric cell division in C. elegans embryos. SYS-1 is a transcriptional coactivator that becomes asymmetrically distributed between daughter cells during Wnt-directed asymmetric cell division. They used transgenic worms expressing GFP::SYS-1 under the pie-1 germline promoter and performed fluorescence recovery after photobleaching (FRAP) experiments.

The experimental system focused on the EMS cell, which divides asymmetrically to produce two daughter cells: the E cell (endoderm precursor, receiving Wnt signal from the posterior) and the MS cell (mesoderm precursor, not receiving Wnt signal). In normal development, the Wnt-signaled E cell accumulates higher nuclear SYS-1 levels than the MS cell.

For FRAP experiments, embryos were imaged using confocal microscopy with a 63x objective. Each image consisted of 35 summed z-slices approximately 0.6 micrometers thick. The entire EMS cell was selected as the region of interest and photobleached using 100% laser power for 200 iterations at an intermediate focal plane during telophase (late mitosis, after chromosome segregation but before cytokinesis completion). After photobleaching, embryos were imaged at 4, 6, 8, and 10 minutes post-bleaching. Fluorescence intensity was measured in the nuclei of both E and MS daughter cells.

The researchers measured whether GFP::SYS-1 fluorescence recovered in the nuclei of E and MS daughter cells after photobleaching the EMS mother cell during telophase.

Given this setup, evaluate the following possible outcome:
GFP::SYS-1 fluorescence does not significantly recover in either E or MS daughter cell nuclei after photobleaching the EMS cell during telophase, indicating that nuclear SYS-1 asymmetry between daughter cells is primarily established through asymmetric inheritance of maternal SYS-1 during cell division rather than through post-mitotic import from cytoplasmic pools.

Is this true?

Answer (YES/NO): NO